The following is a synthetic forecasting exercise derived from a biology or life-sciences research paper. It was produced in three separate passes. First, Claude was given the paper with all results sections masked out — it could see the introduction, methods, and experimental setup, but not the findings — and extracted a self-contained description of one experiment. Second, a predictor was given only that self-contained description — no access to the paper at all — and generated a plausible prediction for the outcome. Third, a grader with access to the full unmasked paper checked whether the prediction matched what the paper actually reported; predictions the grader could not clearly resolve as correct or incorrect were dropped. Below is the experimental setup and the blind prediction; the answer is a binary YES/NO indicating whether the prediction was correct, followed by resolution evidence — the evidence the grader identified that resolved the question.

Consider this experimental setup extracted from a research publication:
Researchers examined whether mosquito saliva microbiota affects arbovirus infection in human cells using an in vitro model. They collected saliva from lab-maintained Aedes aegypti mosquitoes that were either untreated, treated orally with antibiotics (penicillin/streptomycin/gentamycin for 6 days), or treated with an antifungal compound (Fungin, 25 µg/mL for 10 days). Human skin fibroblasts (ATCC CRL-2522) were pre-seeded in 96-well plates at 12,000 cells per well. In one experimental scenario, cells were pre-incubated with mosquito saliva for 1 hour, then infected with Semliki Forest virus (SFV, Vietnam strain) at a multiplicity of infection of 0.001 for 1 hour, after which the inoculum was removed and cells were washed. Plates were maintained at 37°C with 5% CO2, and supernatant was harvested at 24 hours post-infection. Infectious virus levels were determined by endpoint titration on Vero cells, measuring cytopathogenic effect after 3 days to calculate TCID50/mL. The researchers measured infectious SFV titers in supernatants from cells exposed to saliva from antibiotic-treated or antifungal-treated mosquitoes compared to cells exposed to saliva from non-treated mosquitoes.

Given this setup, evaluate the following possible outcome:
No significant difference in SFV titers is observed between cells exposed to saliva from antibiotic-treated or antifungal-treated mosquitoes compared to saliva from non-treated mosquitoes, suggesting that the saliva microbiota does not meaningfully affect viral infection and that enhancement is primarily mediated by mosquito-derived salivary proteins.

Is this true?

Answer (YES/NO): NO